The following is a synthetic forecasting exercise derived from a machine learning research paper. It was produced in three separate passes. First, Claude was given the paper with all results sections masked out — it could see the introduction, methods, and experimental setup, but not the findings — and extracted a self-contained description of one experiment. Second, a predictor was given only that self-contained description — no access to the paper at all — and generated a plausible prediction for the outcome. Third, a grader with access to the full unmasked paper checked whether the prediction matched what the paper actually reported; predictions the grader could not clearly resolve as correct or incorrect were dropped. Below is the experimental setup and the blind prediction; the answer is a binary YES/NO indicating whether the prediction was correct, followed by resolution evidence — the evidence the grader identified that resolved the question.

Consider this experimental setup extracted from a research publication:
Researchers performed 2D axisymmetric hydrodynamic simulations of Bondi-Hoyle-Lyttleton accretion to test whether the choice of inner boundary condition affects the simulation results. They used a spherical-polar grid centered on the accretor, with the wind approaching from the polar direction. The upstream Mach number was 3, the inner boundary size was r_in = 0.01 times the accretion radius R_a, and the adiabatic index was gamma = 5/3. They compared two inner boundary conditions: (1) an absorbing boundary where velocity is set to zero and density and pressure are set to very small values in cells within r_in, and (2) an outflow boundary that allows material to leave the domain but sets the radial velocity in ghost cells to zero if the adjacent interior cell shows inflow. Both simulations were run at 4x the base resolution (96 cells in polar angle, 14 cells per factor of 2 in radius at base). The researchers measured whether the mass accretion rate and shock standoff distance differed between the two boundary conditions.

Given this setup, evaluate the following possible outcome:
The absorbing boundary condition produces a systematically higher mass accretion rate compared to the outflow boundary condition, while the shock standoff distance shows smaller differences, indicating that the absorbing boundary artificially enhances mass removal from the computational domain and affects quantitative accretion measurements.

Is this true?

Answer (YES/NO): NO